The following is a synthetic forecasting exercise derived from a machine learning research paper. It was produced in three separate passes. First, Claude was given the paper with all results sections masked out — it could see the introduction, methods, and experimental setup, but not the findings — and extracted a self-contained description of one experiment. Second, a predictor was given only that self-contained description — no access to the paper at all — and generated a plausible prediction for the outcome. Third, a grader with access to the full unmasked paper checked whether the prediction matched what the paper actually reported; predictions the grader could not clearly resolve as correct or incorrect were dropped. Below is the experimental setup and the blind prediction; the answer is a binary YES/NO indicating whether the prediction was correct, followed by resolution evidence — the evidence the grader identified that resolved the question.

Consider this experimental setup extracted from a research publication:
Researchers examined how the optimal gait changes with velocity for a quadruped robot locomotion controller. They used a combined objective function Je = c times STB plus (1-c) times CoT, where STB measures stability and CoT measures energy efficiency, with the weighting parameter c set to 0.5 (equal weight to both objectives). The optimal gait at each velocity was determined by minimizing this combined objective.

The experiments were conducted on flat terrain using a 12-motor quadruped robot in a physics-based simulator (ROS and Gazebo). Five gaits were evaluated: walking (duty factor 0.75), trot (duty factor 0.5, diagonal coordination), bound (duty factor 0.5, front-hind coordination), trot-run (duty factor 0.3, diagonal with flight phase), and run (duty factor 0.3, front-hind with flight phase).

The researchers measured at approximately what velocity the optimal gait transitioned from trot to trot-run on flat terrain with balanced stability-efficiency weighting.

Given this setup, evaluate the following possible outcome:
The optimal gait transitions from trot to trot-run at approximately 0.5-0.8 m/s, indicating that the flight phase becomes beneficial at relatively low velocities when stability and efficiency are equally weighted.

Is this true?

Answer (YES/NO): NO